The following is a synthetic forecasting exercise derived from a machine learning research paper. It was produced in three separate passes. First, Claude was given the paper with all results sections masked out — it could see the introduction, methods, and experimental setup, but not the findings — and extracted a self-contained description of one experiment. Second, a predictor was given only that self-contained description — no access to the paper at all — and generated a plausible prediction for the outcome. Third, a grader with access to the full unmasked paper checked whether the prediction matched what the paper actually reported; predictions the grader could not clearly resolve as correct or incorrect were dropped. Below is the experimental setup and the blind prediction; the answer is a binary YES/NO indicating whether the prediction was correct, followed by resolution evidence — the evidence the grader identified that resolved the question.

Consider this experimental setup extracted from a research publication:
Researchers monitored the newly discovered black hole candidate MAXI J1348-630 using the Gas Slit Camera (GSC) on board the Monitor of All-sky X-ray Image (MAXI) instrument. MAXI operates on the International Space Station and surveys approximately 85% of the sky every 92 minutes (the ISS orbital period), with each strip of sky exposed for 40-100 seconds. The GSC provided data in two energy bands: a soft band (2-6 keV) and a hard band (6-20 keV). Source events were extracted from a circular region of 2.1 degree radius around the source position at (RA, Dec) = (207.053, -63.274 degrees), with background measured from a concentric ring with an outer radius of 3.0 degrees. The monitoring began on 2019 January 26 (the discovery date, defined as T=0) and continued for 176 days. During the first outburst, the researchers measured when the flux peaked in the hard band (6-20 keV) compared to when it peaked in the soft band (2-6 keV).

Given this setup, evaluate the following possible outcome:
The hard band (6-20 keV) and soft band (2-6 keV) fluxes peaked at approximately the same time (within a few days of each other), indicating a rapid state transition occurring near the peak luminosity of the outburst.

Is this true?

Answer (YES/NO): NO